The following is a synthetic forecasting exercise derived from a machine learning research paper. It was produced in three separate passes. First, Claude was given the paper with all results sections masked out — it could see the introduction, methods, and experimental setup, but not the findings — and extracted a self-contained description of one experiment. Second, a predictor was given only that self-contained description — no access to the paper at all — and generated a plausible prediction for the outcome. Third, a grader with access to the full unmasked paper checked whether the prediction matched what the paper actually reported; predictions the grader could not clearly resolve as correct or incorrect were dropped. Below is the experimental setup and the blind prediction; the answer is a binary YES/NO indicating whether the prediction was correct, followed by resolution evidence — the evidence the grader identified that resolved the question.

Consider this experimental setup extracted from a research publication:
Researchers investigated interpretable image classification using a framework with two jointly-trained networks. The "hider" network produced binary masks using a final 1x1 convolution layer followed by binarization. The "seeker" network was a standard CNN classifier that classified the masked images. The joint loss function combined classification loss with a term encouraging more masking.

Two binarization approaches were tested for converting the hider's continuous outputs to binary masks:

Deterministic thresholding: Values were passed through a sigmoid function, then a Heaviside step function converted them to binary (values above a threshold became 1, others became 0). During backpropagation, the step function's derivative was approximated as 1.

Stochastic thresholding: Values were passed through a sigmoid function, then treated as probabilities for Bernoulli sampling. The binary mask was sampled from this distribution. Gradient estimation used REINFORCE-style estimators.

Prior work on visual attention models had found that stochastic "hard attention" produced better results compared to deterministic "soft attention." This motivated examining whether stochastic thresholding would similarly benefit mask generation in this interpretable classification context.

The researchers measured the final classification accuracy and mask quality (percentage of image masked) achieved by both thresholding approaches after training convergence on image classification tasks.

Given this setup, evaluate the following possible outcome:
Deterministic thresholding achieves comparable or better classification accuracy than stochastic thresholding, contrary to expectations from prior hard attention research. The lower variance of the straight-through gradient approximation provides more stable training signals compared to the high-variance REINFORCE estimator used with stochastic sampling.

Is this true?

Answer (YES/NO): NO